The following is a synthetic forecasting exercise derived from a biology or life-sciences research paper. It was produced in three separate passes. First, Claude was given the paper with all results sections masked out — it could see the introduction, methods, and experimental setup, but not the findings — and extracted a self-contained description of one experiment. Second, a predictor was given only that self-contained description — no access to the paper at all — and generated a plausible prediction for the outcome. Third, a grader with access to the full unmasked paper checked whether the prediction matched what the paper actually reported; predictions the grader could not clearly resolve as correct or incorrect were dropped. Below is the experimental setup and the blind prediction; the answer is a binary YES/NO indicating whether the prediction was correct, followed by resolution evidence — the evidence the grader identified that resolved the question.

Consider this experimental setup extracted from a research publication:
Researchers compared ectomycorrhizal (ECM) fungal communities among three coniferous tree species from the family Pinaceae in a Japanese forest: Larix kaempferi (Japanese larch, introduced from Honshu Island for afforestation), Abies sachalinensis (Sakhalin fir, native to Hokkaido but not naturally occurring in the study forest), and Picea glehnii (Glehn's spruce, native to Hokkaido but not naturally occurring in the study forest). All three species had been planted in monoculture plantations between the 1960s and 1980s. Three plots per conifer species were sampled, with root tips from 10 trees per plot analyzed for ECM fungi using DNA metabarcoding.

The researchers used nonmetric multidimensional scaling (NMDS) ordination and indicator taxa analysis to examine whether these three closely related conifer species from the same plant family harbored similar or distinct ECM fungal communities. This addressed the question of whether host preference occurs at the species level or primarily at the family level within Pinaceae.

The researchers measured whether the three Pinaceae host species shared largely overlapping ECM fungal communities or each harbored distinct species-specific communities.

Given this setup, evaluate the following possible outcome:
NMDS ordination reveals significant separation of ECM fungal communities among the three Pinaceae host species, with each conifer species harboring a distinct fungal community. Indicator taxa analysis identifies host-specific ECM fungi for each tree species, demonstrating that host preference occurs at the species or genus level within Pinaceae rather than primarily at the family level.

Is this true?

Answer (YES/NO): NO